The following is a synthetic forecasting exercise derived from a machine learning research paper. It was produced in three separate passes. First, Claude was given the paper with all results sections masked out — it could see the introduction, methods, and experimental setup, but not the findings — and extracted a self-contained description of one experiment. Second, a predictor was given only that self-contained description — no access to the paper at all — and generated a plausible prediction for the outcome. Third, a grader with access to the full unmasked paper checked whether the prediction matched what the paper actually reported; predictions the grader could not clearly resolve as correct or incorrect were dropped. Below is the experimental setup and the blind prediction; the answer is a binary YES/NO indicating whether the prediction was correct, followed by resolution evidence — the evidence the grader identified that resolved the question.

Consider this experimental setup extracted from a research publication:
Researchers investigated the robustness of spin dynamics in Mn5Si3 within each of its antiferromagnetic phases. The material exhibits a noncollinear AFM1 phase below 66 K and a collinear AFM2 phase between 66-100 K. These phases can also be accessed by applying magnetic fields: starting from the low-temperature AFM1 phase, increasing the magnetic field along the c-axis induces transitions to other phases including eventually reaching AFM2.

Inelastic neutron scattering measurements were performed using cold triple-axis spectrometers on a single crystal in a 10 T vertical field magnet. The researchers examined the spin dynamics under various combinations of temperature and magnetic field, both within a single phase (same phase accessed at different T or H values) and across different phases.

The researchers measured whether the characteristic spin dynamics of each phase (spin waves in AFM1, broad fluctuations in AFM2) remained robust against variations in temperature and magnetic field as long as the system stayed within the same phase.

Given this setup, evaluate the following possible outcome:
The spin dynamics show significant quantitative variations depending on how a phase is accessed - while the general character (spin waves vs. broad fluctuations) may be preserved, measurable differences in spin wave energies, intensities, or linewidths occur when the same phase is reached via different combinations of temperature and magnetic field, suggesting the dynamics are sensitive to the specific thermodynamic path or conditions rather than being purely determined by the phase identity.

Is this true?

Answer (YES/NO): NO